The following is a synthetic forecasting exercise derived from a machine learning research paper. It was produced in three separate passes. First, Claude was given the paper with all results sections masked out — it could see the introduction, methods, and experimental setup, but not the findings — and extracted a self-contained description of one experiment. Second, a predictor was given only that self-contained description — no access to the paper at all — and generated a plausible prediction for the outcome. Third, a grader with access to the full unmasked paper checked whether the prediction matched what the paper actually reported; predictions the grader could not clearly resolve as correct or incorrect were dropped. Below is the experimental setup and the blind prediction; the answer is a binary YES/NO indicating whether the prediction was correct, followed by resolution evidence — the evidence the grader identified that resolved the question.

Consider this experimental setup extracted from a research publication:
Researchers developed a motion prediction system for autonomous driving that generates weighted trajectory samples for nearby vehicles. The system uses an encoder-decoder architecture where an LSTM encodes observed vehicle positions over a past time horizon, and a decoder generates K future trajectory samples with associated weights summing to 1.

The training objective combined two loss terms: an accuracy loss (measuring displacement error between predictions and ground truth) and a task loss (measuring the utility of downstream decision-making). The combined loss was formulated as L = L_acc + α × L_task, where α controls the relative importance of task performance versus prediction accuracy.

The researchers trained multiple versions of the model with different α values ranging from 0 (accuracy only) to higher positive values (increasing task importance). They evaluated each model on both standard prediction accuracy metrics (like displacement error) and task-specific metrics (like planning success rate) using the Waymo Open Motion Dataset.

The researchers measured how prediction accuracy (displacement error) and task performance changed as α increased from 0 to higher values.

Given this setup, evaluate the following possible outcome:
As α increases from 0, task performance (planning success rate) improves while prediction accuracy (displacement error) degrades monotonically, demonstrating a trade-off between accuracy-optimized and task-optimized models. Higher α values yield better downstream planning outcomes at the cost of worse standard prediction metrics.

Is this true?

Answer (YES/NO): YES